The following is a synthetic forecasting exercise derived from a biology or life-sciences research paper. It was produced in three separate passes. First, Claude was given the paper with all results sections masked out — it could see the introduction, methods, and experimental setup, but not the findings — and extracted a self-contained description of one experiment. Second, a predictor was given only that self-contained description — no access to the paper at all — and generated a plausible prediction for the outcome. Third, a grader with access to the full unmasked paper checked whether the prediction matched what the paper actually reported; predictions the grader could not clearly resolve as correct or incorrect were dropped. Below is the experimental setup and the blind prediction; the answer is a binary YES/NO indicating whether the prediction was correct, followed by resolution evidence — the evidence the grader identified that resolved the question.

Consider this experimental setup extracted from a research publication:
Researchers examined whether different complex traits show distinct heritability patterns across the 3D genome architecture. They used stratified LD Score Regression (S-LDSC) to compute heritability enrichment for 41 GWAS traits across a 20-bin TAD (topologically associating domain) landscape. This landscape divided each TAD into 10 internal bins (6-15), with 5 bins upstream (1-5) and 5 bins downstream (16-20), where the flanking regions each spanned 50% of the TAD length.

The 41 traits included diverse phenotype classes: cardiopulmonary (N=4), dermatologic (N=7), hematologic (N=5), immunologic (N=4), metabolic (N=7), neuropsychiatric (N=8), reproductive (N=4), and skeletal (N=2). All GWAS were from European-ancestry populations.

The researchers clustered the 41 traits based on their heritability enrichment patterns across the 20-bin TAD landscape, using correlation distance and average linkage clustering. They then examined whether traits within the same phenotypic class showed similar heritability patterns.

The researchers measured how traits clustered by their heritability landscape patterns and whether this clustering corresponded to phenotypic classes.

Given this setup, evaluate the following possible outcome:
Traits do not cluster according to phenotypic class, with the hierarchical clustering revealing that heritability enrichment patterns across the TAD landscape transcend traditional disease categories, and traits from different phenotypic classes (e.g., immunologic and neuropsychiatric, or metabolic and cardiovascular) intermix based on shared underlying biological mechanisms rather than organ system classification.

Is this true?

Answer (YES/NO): NO